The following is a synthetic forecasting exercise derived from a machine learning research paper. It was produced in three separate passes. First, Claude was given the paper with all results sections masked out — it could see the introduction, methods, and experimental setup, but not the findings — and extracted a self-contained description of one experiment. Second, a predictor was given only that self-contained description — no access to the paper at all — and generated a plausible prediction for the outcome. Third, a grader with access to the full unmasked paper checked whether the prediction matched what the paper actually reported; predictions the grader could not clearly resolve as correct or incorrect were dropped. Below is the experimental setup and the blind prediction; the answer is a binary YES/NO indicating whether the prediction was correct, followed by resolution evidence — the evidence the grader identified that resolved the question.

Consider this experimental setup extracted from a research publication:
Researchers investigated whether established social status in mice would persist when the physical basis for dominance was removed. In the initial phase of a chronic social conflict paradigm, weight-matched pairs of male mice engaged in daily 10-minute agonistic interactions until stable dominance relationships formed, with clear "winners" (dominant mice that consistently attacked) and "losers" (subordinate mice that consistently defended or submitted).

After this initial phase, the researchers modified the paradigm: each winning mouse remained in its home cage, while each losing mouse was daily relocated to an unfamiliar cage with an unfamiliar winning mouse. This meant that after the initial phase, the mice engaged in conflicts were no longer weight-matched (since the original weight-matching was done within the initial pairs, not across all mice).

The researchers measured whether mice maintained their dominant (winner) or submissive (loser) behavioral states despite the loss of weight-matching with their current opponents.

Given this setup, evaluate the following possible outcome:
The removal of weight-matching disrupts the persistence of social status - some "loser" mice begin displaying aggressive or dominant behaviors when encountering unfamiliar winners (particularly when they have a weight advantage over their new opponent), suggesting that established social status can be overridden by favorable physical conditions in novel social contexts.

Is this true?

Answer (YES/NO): NO